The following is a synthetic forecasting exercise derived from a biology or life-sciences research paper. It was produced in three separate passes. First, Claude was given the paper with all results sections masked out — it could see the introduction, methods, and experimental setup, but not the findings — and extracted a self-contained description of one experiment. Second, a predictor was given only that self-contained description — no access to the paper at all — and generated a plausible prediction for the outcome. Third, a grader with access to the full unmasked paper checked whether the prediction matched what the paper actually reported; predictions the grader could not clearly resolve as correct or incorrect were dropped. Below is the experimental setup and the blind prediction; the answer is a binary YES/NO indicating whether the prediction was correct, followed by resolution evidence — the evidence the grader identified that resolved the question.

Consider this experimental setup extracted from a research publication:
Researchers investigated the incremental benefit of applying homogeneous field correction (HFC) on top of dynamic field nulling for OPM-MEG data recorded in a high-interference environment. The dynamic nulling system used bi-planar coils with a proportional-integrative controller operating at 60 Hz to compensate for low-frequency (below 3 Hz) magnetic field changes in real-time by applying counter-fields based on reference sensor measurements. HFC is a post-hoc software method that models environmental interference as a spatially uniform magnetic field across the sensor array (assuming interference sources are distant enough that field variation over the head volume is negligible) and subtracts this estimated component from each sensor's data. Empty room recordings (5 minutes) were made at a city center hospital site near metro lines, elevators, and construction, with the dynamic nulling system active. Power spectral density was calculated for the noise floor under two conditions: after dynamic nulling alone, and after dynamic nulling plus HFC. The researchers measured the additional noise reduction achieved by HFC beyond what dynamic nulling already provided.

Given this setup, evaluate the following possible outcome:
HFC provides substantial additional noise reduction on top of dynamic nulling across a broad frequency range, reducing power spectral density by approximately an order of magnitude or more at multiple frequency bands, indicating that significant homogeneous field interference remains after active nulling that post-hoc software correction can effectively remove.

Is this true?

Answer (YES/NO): YES